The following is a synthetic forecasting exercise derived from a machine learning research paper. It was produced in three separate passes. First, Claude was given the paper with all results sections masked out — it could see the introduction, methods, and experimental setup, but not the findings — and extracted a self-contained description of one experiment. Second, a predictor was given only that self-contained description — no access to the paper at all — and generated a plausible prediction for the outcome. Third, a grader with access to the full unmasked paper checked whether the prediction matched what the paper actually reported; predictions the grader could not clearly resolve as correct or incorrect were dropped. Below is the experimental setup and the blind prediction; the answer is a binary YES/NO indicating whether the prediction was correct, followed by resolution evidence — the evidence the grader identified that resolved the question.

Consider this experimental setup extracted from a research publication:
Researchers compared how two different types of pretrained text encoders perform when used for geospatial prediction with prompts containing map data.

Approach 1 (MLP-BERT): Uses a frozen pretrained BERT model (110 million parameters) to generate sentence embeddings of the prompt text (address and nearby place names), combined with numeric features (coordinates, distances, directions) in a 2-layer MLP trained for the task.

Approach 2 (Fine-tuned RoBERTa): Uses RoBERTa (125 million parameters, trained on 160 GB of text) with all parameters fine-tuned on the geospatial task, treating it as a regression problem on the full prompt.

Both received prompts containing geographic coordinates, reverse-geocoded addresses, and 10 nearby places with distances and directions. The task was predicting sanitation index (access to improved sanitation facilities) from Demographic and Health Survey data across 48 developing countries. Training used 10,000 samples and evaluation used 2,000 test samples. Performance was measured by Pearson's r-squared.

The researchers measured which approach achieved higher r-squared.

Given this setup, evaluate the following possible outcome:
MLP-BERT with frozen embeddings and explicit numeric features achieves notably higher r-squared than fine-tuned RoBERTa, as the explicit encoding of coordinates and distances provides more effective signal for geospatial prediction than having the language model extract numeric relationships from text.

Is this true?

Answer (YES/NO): NO